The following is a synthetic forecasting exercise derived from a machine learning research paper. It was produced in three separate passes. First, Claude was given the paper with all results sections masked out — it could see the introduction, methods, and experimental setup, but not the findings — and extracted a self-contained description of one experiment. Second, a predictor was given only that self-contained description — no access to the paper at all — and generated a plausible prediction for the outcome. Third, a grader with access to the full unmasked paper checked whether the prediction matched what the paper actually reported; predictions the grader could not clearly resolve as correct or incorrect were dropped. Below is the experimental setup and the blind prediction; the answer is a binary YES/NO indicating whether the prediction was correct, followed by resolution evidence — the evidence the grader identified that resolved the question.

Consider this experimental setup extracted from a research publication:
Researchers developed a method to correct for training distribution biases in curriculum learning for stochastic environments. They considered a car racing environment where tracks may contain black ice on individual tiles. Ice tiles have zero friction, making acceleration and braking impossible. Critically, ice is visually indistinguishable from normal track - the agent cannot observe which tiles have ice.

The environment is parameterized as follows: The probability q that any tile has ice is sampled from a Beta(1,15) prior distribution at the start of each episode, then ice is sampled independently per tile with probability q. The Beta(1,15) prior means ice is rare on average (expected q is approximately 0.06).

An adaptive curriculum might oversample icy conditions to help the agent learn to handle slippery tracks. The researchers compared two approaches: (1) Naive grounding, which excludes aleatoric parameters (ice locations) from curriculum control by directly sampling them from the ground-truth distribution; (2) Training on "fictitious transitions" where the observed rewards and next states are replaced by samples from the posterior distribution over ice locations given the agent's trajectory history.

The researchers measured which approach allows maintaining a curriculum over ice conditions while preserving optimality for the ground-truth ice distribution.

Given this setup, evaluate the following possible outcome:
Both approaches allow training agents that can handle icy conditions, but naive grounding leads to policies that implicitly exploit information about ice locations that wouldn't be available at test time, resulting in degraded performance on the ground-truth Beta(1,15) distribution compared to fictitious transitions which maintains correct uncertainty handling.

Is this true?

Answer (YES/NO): NO